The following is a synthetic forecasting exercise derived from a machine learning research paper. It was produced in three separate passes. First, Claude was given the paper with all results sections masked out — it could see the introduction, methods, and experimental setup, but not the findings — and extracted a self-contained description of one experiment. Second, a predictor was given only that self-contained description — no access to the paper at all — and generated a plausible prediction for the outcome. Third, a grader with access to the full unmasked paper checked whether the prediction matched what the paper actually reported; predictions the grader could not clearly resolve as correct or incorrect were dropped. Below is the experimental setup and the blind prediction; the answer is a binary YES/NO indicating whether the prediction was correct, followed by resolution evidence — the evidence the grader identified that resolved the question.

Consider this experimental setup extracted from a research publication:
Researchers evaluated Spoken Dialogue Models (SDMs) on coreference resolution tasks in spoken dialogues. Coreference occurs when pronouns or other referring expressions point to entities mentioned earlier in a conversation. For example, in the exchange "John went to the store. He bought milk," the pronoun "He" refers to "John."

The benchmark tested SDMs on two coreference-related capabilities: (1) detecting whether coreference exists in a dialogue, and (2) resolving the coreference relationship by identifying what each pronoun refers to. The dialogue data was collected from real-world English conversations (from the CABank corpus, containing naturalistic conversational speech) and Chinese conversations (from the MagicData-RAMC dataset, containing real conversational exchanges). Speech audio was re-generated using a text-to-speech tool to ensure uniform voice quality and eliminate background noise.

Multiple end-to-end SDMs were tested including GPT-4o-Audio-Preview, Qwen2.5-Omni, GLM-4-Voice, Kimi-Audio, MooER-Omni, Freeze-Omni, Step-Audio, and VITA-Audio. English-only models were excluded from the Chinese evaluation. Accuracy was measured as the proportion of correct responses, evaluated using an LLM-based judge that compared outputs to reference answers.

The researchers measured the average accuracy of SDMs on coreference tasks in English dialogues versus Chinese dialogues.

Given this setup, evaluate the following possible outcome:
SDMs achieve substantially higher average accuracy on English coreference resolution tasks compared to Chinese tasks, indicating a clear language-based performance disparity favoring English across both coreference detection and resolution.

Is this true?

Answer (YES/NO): YES